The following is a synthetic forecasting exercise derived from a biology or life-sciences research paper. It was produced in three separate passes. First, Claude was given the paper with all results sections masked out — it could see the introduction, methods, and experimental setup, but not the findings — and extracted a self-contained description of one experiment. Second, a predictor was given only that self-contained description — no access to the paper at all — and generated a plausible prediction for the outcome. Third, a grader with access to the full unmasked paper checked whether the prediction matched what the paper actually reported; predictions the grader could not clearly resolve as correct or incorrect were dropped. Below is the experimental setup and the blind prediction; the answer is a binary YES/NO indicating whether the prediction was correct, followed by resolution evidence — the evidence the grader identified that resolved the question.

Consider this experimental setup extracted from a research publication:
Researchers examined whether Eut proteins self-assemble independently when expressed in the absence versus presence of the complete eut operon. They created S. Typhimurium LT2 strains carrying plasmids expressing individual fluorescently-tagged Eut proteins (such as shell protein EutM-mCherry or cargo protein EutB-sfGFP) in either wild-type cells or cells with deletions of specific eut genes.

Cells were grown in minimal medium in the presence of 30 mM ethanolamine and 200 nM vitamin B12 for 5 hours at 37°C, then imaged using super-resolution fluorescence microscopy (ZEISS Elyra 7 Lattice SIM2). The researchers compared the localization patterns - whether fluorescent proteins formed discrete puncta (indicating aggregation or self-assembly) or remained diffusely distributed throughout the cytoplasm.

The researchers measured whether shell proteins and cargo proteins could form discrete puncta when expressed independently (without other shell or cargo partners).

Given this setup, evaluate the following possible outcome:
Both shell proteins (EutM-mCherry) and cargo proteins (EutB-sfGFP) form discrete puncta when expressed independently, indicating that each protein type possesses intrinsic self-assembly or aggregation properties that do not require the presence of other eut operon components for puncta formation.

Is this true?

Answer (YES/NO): YES